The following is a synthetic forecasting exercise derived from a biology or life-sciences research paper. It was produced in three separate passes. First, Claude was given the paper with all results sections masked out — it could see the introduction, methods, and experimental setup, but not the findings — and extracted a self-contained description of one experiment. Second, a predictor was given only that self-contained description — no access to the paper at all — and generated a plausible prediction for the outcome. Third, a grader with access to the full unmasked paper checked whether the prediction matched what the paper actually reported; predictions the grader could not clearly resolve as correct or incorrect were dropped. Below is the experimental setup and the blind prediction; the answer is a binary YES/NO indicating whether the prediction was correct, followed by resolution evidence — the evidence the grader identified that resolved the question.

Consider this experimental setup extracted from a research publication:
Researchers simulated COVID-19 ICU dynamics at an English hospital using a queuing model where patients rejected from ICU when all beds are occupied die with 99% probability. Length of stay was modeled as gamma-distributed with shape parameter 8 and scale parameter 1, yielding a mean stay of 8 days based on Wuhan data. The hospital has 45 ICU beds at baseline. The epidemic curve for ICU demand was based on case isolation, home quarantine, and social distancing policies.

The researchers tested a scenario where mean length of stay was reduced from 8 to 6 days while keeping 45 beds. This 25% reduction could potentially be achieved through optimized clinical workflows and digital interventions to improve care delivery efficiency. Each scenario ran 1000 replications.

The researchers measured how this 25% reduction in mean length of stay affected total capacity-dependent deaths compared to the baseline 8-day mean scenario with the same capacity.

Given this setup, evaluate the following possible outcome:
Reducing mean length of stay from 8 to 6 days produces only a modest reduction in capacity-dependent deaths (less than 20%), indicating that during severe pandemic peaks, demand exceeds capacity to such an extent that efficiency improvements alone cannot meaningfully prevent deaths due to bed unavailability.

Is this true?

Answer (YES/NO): YES